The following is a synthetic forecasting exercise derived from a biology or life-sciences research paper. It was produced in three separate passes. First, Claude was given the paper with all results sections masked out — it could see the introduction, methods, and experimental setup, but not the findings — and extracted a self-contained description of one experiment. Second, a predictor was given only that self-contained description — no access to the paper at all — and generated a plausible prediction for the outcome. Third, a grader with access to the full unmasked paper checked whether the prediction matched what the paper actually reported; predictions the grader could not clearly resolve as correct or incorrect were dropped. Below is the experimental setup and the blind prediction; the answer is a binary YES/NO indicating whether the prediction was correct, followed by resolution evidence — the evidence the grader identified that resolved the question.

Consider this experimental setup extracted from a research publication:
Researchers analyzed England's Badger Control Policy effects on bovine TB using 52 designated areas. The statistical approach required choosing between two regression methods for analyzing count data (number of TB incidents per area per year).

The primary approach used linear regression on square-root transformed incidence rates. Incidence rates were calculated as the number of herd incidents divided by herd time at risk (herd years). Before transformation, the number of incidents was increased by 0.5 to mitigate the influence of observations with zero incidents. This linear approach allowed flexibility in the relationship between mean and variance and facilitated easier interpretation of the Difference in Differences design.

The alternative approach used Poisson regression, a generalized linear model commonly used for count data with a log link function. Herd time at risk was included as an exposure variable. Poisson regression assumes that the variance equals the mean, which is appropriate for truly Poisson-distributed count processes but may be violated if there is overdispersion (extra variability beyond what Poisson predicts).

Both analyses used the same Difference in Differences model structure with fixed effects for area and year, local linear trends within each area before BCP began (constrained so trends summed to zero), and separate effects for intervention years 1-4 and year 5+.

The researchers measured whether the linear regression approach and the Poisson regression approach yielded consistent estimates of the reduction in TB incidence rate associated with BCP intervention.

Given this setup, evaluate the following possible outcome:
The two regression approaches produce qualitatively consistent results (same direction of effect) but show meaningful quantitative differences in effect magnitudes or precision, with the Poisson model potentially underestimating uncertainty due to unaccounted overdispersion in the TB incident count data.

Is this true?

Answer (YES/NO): NO